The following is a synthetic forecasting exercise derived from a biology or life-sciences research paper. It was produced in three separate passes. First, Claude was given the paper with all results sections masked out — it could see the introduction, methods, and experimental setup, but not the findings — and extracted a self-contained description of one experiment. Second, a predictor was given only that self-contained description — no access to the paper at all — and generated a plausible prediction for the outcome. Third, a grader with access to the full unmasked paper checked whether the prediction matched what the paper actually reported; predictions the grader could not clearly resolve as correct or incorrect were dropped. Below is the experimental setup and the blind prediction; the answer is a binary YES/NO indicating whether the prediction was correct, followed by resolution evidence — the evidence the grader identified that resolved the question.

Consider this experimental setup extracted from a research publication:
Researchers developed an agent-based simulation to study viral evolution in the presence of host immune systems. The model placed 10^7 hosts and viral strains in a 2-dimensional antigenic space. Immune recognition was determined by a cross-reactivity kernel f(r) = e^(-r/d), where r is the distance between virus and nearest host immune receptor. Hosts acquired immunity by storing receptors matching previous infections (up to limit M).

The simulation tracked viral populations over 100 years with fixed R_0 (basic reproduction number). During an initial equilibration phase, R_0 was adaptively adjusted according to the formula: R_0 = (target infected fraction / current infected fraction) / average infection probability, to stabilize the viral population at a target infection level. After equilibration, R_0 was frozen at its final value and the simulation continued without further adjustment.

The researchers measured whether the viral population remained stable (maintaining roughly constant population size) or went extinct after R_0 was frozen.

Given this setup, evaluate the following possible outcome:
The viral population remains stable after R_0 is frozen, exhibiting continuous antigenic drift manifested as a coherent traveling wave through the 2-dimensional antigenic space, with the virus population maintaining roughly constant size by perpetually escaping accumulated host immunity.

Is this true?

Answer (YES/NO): YES